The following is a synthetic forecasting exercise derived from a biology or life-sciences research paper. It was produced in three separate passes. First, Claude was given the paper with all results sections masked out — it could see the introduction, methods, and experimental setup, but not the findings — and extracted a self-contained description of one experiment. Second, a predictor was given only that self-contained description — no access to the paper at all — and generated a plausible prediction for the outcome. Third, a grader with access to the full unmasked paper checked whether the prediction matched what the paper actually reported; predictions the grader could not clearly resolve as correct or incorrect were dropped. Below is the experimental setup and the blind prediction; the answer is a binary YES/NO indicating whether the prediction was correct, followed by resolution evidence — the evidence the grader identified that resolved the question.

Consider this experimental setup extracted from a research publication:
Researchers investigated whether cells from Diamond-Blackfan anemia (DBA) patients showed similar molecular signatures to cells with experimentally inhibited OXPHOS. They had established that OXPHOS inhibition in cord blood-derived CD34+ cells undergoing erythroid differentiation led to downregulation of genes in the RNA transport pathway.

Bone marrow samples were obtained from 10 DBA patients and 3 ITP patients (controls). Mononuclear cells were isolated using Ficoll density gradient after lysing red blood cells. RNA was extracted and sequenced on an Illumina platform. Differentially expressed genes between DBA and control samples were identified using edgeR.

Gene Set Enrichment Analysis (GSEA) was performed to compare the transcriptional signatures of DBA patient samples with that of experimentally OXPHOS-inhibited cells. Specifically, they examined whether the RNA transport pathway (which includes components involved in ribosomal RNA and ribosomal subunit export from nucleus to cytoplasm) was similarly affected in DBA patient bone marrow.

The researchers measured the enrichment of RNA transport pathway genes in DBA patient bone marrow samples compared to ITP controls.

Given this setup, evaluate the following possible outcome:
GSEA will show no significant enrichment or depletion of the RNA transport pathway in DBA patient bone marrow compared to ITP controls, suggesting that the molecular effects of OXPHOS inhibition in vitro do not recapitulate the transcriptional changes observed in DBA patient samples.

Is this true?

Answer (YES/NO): NO